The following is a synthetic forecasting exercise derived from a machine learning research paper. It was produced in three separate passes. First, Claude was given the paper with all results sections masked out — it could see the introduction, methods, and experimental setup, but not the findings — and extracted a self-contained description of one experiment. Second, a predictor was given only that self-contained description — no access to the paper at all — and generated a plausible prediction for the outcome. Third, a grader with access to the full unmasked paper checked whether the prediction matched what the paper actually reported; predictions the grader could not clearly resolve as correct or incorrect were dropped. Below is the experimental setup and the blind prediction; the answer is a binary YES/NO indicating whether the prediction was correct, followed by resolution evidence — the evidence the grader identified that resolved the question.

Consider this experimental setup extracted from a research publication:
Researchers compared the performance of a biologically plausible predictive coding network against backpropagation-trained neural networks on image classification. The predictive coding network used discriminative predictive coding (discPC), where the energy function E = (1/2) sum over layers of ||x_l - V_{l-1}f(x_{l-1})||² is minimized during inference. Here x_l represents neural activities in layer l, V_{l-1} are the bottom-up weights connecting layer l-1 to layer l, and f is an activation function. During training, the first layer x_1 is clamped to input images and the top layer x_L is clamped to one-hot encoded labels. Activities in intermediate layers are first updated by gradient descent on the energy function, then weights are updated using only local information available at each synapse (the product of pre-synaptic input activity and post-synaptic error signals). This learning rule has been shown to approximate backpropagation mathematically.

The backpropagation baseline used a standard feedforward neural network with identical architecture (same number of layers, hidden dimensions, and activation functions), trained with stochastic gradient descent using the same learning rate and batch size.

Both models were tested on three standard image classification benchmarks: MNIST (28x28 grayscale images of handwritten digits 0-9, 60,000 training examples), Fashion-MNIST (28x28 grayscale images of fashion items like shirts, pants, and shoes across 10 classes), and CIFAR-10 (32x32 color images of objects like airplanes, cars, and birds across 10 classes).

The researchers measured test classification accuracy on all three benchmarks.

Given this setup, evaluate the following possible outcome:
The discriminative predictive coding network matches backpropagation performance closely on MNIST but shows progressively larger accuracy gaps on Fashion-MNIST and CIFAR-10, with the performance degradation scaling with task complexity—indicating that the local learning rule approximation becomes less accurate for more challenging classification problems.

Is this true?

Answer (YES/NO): NO